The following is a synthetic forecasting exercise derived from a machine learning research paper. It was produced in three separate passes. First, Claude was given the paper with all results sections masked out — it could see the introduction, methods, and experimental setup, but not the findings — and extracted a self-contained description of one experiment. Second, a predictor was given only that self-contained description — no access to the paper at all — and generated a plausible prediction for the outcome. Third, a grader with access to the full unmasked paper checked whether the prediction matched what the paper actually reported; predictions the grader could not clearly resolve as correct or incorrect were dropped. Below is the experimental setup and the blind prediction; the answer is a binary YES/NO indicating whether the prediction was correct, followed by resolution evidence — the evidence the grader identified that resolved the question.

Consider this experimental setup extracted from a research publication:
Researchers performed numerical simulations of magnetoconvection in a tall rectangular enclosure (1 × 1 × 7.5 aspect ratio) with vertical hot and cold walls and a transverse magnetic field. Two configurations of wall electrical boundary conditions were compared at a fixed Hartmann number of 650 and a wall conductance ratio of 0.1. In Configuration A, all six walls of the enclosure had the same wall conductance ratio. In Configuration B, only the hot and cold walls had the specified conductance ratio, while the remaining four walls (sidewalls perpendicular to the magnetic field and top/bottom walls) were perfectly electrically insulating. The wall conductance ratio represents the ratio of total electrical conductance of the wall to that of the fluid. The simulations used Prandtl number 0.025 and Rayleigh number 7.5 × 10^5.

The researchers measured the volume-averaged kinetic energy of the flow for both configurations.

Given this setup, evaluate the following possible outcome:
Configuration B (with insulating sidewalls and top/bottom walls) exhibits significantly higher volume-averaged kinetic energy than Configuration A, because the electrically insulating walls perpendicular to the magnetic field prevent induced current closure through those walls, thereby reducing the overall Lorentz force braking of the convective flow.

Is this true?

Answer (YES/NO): YES